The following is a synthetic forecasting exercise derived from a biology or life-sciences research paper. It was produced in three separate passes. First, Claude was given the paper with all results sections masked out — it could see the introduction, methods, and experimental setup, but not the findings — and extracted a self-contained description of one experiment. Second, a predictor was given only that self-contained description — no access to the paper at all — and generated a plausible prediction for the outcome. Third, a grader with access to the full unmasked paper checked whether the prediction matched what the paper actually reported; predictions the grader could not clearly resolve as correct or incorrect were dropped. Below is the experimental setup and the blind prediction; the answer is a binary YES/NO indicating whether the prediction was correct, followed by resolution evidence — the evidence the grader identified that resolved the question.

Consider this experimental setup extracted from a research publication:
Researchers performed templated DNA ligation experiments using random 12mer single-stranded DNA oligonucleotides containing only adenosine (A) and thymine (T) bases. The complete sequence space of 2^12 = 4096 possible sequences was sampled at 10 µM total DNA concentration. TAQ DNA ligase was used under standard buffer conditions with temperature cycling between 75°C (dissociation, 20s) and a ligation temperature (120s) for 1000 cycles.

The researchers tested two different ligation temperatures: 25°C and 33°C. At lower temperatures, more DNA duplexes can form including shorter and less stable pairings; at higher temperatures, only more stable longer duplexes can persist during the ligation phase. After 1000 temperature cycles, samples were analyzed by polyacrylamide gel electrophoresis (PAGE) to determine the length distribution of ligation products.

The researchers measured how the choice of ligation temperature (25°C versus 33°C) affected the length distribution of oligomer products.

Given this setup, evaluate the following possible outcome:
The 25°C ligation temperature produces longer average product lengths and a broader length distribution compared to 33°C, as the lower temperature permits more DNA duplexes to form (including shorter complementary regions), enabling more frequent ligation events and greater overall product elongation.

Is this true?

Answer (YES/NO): NO